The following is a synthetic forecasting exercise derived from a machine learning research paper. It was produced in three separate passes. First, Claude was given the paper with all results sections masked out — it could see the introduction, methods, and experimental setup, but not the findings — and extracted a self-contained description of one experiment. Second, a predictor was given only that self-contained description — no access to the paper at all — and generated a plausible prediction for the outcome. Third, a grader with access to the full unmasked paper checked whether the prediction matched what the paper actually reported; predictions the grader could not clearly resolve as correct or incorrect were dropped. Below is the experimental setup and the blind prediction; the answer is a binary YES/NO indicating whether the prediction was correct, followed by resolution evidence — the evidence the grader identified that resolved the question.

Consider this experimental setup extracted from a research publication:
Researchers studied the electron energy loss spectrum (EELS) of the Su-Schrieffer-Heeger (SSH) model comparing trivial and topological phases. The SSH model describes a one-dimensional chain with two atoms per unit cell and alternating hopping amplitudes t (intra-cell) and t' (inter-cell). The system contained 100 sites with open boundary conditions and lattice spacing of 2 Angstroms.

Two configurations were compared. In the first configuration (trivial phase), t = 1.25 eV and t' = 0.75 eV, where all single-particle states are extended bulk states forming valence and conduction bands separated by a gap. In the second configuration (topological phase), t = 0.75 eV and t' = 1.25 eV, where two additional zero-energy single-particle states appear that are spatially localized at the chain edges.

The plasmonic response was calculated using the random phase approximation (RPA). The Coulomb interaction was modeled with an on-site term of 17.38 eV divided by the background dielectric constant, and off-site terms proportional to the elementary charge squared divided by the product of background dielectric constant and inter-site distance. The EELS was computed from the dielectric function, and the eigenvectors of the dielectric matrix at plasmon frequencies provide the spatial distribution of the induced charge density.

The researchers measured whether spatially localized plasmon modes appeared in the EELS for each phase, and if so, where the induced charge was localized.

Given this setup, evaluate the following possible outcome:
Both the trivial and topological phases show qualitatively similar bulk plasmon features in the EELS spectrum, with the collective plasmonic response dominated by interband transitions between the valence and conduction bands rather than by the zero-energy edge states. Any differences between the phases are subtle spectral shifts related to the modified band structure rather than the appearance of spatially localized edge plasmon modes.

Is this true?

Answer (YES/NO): NO